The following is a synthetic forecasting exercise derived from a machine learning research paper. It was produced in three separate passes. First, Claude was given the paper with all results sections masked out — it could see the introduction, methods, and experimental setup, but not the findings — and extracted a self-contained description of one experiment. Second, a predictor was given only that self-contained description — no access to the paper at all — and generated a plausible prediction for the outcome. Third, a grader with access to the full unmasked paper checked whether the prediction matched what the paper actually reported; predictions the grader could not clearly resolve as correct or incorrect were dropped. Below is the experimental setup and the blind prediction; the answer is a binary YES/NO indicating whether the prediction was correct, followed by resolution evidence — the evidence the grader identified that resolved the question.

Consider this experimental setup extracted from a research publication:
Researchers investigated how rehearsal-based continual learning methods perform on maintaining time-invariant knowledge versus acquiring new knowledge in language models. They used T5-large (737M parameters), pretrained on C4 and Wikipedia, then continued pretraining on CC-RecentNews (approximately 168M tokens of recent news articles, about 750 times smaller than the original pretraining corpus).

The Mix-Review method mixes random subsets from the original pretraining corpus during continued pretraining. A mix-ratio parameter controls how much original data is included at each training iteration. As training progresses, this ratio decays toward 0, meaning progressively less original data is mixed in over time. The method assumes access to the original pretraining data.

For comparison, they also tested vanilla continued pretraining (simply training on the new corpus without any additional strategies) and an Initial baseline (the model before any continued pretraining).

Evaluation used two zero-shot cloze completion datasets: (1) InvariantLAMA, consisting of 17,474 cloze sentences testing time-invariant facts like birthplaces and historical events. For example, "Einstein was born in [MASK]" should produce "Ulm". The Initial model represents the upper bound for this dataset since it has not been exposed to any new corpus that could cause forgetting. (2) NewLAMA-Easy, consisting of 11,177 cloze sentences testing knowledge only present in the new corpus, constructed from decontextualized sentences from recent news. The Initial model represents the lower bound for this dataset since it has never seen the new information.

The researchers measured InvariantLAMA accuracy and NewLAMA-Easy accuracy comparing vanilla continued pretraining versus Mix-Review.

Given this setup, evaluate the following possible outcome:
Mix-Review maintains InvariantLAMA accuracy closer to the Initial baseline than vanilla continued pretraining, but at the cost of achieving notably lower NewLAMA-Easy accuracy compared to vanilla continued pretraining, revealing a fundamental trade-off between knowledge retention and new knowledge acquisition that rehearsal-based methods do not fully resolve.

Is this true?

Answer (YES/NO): YES